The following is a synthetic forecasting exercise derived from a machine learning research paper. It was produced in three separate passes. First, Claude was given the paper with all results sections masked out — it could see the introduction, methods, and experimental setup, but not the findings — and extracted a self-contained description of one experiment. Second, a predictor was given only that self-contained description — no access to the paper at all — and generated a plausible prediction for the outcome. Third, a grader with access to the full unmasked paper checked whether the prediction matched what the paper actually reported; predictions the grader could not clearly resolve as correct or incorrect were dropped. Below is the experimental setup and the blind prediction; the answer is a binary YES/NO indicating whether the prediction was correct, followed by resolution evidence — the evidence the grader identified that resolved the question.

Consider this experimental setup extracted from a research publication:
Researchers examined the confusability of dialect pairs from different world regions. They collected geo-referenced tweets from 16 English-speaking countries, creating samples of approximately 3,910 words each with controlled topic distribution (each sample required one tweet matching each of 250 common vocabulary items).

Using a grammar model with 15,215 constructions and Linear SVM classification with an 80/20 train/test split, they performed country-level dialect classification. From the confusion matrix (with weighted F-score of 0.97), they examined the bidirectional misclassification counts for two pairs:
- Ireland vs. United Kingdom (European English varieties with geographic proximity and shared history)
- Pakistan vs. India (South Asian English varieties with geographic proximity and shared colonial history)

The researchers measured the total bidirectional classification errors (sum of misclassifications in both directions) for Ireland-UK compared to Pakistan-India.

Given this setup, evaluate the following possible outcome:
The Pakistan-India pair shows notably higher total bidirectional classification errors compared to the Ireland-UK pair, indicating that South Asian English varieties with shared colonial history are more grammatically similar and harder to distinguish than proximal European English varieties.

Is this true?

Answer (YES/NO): NO